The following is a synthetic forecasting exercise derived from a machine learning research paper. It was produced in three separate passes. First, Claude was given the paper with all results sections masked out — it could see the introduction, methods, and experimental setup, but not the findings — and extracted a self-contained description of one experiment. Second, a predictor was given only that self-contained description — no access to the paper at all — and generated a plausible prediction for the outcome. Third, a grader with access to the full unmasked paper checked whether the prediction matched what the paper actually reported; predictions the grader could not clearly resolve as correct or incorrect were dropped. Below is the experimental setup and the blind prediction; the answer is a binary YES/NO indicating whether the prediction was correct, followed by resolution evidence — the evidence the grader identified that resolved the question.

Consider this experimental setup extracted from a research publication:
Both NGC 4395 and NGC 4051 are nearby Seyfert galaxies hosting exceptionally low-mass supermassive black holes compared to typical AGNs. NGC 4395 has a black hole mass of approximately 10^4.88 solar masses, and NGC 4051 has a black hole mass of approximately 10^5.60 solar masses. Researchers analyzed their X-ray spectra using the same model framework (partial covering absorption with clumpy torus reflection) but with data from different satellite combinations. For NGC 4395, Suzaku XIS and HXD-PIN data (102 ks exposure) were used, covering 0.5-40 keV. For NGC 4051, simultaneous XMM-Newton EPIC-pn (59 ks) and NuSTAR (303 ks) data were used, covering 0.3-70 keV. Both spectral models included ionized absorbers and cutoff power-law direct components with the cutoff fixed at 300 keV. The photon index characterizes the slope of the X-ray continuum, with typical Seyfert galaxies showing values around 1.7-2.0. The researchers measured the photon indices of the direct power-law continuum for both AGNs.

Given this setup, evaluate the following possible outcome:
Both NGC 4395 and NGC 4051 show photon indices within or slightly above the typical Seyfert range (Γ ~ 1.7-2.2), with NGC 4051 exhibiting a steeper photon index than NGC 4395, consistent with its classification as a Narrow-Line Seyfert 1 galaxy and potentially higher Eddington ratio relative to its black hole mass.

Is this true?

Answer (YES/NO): NO